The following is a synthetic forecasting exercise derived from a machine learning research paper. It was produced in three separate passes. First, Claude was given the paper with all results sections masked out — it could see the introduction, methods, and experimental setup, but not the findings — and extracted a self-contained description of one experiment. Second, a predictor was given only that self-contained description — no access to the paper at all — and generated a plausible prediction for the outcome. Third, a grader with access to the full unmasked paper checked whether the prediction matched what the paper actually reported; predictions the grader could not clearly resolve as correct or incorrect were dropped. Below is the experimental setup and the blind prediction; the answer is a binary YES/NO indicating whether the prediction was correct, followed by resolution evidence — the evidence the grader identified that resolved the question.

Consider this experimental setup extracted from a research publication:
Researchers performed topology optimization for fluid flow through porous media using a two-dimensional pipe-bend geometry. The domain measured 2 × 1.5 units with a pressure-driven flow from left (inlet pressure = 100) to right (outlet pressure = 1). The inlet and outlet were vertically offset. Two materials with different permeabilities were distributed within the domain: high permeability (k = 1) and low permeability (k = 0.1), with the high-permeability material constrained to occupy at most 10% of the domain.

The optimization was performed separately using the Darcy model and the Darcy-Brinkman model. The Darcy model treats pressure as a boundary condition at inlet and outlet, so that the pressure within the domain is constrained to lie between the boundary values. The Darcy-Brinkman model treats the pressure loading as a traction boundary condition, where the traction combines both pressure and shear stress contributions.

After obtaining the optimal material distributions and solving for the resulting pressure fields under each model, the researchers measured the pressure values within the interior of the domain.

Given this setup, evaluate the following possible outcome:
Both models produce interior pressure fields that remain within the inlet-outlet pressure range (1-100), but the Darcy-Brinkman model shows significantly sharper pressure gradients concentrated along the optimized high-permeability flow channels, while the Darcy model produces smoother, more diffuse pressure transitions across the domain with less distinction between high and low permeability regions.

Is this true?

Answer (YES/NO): NO